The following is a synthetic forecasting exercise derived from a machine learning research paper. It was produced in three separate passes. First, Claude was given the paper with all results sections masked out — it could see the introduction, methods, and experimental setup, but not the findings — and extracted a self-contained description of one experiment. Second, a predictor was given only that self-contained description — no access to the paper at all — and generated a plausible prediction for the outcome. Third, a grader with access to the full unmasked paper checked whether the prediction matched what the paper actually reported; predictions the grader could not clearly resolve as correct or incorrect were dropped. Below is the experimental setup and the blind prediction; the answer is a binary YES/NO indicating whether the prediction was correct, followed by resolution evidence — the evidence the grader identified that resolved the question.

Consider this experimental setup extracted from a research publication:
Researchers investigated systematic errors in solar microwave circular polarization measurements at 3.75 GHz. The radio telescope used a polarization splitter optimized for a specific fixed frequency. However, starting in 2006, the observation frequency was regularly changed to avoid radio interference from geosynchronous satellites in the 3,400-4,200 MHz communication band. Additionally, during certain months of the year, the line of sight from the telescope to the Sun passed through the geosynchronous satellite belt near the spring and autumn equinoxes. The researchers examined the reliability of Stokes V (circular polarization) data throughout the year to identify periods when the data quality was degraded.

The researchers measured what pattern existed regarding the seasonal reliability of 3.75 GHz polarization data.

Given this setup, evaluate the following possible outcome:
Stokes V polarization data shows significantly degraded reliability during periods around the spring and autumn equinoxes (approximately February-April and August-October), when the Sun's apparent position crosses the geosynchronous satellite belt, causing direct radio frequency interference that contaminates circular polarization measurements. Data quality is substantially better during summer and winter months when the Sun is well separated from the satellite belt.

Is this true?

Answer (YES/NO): NO